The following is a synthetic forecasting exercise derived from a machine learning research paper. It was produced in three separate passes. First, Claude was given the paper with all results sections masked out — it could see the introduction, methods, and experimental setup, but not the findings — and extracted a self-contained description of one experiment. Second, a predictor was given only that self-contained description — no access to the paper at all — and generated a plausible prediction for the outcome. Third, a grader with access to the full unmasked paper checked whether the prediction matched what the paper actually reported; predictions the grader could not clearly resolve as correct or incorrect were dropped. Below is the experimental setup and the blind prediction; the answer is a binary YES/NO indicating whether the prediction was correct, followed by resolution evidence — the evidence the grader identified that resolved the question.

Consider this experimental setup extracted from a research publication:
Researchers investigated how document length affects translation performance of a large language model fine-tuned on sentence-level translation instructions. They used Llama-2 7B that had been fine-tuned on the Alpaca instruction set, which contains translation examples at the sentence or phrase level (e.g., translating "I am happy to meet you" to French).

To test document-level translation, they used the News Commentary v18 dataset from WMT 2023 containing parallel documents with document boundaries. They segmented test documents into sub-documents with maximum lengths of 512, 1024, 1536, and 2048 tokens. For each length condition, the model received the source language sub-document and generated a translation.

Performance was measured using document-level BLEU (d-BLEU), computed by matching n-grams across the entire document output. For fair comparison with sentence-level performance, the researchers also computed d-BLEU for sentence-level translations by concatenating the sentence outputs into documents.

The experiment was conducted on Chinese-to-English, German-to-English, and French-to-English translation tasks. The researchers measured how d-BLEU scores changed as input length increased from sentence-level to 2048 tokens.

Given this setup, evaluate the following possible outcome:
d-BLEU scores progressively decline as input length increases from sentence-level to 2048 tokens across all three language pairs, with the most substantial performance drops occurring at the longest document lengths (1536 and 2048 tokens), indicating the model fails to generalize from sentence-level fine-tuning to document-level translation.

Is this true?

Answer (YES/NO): YES